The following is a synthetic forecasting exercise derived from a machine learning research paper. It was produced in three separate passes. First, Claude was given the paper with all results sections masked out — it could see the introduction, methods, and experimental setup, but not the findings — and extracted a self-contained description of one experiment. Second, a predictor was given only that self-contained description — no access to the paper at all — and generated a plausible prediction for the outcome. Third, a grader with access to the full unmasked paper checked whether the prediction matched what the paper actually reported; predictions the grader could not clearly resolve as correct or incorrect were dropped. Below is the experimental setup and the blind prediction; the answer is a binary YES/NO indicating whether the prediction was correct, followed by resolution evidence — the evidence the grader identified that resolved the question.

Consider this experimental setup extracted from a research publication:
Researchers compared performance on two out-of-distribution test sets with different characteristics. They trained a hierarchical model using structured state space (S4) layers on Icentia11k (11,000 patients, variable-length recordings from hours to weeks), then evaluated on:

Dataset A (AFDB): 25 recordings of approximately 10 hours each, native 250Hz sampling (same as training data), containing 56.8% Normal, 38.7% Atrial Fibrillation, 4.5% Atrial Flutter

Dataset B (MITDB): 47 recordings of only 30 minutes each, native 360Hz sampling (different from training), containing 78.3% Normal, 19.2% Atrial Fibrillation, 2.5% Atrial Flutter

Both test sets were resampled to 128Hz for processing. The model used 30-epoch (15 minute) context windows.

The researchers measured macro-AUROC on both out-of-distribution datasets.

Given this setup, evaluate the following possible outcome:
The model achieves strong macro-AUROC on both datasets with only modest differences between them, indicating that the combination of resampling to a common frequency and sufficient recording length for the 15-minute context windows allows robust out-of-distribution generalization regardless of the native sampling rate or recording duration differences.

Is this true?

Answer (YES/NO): YES